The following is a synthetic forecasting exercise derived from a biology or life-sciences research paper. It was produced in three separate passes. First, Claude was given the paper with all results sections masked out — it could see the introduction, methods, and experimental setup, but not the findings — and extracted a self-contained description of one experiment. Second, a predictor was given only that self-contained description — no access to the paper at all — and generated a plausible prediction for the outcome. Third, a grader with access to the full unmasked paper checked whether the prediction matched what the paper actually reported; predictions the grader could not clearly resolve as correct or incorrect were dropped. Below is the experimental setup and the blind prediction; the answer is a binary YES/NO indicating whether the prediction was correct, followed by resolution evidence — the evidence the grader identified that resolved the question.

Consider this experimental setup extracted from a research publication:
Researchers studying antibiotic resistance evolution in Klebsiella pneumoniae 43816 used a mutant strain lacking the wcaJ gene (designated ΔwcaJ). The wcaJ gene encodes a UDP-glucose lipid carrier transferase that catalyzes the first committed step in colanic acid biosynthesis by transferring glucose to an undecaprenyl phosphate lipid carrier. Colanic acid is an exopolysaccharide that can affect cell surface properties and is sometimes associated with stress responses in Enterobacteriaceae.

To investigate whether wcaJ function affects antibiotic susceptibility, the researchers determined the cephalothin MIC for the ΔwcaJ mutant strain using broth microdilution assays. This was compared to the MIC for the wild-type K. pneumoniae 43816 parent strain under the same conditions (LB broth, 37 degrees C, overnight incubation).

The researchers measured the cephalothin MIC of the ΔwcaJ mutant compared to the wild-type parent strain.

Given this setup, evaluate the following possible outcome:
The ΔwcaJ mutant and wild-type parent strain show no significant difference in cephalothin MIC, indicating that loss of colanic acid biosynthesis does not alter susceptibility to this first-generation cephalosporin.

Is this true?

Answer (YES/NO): NO